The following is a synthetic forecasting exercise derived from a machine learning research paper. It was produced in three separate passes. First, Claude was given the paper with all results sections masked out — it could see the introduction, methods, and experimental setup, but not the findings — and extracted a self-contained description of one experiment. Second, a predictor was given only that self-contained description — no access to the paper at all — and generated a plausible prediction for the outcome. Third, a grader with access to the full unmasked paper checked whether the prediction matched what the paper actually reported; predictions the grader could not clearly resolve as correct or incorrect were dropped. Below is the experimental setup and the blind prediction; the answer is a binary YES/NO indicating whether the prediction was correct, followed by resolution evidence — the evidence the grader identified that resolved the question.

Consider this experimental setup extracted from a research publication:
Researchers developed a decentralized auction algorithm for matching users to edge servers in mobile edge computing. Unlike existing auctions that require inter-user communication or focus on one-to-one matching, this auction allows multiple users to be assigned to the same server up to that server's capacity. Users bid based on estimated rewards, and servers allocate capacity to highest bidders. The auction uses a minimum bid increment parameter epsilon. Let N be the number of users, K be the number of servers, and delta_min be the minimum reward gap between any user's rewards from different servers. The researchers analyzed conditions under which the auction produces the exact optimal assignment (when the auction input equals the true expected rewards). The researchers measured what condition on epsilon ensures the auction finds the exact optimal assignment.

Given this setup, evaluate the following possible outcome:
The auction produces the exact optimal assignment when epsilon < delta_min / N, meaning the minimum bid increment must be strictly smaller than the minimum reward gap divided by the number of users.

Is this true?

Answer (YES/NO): NO